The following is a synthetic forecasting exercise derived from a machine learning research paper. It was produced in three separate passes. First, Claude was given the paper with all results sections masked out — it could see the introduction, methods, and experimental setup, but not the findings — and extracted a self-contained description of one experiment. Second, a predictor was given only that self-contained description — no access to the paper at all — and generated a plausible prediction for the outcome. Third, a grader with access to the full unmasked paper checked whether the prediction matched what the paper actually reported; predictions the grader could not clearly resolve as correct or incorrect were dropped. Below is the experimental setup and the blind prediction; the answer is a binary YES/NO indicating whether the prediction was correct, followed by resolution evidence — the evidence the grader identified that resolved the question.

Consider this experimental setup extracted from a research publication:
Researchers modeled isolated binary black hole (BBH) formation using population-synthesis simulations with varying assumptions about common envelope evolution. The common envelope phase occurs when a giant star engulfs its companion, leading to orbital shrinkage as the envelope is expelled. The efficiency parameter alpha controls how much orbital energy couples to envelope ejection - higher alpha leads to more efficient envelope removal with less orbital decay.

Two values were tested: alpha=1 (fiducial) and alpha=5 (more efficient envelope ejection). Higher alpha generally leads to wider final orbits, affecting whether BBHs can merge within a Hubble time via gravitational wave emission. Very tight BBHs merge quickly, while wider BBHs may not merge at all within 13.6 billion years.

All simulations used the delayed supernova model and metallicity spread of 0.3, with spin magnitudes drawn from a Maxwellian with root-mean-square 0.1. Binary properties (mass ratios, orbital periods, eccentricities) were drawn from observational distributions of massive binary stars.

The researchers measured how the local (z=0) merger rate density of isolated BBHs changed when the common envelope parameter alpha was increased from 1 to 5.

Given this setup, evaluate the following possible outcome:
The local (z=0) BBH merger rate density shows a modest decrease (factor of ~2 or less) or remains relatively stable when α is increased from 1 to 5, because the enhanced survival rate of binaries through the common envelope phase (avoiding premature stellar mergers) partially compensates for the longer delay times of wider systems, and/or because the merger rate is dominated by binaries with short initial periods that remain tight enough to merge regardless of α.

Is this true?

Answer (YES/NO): YES